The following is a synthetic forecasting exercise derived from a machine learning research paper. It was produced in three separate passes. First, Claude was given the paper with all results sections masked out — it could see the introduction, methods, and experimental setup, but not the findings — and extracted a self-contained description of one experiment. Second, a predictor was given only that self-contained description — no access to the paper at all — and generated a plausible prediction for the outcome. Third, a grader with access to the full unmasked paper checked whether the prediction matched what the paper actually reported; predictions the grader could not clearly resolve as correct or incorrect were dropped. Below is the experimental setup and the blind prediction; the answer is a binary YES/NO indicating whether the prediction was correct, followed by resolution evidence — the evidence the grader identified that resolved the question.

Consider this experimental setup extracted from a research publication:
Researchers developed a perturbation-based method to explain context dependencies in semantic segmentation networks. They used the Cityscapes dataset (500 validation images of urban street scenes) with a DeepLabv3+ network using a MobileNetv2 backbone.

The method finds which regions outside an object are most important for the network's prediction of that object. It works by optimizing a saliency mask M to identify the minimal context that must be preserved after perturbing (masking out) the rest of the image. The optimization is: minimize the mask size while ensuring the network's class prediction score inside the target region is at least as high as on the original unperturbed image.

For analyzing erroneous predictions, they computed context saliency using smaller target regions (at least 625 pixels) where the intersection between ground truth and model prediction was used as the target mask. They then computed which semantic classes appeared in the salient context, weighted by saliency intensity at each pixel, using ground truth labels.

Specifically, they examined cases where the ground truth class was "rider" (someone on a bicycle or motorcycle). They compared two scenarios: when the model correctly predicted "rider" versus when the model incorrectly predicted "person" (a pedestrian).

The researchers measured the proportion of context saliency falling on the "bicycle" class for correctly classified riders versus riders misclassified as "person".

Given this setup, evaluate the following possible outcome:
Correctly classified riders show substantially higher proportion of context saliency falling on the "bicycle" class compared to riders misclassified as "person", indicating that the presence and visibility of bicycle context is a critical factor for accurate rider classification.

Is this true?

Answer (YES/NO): YES